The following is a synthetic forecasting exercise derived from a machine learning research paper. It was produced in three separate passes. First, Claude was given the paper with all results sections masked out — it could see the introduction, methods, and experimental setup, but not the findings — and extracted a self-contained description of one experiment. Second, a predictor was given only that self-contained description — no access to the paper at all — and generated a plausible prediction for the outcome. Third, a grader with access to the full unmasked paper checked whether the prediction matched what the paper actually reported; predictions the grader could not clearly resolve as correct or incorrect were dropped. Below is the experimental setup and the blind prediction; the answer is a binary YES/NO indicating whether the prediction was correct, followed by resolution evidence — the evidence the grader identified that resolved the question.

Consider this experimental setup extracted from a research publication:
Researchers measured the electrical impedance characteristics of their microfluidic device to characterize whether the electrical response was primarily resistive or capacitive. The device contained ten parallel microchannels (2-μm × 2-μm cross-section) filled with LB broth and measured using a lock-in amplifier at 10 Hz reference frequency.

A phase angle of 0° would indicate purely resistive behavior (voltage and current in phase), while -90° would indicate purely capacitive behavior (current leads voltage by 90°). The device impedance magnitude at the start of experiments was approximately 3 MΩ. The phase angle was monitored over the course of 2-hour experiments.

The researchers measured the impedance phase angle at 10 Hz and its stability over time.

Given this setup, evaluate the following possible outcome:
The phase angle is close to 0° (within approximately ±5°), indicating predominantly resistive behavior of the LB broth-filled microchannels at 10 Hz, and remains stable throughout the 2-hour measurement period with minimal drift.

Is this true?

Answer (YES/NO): YES